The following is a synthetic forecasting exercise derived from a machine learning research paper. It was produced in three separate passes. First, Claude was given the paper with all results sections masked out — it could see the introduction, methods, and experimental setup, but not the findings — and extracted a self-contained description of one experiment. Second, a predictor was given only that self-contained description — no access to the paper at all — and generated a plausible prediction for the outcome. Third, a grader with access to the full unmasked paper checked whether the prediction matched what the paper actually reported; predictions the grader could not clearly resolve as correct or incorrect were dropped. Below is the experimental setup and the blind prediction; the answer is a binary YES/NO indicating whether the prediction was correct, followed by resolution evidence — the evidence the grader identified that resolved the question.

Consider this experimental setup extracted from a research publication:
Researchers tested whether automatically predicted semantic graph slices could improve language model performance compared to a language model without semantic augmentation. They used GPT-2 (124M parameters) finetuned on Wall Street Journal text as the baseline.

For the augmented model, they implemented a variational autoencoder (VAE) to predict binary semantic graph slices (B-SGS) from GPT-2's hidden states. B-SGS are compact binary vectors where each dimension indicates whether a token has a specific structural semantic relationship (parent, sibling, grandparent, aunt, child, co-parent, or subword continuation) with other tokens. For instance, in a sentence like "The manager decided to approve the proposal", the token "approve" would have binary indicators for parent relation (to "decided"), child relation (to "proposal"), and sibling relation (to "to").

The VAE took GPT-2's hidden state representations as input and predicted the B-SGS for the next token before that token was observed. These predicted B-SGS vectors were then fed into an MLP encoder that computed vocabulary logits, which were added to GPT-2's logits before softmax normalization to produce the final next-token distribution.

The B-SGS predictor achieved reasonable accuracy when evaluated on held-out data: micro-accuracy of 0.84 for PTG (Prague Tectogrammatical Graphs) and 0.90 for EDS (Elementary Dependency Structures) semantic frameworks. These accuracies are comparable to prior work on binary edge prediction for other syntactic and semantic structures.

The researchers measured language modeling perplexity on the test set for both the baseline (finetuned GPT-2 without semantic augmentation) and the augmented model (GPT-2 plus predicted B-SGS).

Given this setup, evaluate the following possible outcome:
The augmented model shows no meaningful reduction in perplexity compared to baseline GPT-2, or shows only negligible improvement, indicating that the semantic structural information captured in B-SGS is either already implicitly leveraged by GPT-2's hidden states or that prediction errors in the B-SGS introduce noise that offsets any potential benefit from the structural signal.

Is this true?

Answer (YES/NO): YES